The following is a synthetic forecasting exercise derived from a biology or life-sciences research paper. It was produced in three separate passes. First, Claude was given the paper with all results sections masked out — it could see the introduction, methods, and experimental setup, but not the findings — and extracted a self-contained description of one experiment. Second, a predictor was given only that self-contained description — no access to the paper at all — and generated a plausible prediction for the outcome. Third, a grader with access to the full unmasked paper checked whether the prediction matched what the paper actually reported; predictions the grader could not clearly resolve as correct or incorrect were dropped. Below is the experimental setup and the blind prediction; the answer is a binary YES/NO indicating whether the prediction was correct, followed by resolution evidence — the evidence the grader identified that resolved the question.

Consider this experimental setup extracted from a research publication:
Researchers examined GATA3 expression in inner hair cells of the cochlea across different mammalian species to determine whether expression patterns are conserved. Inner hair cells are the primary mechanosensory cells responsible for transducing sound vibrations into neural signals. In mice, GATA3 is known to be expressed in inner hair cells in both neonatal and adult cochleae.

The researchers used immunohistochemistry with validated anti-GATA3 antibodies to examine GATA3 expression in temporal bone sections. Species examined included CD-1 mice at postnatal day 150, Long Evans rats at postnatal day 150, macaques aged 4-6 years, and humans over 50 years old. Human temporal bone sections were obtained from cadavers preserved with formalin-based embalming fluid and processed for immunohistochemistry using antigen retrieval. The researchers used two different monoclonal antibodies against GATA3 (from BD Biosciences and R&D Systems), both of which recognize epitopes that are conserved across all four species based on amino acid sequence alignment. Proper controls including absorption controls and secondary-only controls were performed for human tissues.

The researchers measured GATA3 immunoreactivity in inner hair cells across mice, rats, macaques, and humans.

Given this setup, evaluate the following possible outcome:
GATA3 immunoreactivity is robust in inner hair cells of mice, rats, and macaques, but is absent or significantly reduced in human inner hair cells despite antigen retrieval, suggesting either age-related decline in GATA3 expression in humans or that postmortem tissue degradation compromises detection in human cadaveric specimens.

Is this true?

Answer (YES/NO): YES